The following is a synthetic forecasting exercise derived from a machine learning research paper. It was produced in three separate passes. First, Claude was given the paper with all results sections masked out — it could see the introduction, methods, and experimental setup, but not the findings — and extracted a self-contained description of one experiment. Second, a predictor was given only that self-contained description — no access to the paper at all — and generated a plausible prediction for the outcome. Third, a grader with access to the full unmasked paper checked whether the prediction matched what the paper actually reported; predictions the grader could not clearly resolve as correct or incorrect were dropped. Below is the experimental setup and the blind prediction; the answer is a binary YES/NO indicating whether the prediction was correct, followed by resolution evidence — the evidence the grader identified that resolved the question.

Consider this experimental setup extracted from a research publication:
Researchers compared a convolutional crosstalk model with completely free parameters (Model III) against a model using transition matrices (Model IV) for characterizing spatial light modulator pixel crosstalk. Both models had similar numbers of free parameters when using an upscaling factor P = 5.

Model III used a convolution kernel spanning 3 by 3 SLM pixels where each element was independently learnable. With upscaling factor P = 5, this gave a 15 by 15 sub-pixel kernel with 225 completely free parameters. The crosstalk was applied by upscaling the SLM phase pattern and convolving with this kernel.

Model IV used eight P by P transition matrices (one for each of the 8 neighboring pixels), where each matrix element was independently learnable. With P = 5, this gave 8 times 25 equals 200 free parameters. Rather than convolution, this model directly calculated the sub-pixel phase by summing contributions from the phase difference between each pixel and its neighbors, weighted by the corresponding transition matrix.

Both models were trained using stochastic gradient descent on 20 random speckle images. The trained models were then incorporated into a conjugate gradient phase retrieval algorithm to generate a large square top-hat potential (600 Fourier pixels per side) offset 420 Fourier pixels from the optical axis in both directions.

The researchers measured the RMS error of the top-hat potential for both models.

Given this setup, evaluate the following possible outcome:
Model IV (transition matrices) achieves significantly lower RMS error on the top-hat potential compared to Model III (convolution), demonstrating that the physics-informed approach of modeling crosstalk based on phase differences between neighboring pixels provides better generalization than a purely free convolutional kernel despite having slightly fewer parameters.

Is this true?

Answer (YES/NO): NO